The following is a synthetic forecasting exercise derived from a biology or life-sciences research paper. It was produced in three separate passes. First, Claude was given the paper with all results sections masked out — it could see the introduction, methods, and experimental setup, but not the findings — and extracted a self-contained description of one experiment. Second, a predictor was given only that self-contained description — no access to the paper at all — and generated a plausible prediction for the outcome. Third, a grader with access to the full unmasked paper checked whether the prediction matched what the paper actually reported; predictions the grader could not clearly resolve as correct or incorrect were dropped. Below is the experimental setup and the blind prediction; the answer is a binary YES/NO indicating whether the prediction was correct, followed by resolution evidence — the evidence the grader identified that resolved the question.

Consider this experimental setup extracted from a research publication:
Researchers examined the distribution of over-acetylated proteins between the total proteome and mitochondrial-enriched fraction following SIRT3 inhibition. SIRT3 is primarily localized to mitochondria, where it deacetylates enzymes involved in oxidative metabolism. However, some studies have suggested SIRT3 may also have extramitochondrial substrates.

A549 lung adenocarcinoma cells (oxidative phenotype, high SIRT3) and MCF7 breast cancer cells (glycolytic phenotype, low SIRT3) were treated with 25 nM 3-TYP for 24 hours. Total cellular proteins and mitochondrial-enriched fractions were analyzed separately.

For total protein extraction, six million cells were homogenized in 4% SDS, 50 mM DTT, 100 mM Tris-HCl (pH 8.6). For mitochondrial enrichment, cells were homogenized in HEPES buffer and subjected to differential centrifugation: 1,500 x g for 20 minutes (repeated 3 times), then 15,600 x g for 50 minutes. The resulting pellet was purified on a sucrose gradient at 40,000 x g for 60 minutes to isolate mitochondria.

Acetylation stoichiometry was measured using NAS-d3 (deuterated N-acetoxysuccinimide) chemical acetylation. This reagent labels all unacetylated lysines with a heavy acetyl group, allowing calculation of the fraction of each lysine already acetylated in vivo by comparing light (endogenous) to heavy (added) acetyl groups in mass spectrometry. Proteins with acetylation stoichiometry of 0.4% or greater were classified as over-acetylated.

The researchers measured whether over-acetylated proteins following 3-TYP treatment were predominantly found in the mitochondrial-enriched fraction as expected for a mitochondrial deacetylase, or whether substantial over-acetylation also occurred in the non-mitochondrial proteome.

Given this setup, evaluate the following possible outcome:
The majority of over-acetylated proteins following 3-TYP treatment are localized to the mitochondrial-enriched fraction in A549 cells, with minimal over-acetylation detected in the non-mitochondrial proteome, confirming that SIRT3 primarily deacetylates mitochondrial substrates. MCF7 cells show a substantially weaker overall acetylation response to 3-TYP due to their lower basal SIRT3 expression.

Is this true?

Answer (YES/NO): NO